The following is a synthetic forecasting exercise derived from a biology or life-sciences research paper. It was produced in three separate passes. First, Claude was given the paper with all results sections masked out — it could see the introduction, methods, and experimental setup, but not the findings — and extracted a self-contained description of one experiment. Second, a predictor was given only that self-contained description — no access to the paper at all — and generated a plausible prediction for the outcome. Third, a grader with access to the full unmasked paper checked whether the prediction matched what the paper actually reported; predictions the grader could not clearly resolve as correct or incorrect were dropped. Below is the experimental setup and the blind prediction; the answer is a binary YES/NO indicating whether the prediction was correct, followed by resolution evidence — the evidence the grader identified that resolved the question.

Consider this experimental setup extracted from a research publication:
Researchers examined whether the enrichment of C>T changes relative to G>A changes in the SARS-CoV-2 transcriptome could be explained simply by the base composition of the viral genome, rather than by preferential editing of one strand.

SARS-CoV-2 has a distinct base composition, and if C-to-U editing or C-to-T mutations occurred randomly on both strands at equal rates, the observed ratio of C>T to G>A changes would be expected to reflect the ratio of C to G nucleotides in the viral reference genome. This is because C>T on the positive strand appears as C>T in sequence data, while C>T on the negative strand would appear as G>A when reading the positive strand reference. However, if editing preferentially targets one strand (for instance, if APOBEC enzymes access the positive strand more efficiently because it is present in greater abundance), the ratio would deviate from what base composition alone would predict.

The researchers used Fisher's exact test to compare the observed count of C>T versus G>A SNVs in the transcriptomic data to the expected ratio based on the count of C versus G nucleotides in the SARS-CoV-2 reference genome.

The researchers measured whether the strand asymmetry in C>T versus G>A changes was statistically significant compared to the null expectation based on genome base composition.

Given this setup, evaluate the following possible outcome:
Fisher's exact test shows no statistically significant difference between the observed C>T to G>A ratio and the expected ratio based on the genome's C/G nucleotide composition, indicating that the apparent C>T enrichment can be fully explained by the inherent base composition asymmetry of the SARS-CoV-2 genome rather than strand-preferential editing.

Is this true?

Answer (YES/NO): NO